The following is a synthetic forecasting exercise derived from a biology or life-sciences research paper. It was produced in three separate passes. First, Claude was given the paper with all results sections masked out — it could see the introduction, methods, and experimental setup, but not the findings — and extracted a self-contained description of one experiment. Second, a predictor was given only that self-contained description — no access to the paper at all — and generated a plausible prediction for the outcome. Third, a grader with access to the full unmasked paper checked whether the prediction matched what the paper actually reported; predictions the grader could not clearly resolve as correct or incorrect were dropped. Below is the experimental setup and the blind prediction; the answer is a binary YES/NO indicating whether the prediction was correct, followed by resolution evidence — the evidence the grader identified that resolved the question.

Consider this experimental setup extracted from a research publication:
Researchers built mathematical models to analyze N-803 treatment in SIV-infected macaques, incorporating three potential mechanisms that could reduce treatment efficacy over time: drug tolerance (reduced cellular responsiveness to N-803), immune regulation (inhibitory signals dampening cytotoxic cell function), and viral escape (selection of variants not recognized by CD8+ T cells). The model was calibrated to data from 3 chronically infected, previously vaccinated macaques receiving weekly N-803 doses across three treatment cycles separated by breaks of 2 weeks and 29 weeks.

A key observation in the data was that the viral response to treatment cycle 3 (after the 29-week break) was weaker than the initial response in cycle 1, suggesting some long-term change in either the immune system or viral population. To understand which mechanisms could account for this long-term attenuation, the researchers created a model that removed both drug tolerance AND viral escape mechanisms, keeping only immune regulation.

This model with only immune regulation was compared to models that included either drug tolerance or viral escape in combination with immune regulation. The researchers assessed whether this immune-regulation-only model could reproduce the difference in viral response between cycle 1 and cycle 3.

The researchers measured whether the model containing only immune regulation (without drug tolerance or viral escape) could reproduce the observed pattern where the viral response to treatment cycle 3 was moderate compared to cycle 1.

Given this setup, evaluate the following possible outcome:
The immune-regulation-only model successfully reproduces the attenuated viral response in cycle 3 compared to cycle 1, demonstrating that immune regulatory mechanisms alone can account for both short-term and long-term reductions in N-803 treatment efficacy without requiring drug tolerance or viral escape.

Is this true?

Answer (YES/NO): NO